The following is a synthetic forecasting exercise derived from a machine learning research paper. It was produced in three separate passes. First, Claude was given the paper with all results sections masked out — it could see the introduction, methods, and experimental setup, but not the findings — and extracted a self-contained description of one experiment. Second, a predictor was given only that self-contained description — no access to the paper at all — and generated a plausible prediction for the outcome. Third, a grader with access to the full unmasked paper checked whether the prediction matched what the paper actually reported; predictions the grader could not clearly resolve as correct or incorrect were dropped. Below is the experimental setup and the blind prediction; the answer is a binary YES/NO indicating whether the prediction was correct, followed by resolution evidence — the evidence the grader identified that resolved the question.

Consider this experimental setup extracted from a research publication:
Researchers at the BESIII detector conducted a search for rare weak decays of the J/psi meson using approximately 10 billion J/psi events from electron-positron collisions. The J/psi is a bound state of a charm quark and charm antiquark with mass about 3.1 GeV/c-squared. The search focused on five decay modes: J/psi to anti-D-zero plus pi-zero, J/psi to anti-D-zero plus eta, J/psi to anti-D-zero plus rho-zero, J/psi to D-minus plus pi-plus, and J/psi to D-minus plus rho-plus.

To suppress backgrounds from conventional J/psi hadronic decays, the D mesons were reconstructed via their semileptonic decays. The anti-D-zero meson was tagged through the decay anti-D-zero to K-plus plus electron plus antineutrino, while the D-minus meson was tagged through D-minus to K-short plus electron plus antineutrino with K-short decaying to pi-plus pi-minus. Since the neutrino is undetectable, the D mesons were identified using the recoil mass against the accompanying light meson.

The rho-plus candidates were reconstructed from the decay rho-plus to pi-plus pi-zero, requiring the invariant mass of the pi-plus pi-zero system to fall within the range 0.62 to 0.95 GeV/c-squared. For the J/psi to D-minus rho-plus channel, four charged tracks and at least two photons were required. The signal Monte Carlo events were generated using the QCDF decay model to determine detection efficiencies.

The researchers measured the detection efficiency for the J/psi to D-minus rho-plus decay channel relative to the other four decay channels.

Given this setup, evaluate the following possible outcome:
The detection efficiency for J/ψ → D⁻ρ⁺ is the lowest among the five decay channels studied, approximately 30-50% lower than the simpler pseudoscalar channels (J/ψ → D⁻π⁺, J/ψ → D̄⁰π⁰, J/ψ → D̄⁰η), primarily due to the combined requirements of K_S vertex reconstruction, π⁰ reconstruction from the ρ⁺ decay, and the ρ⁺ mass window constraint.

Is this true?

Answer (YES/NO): NO